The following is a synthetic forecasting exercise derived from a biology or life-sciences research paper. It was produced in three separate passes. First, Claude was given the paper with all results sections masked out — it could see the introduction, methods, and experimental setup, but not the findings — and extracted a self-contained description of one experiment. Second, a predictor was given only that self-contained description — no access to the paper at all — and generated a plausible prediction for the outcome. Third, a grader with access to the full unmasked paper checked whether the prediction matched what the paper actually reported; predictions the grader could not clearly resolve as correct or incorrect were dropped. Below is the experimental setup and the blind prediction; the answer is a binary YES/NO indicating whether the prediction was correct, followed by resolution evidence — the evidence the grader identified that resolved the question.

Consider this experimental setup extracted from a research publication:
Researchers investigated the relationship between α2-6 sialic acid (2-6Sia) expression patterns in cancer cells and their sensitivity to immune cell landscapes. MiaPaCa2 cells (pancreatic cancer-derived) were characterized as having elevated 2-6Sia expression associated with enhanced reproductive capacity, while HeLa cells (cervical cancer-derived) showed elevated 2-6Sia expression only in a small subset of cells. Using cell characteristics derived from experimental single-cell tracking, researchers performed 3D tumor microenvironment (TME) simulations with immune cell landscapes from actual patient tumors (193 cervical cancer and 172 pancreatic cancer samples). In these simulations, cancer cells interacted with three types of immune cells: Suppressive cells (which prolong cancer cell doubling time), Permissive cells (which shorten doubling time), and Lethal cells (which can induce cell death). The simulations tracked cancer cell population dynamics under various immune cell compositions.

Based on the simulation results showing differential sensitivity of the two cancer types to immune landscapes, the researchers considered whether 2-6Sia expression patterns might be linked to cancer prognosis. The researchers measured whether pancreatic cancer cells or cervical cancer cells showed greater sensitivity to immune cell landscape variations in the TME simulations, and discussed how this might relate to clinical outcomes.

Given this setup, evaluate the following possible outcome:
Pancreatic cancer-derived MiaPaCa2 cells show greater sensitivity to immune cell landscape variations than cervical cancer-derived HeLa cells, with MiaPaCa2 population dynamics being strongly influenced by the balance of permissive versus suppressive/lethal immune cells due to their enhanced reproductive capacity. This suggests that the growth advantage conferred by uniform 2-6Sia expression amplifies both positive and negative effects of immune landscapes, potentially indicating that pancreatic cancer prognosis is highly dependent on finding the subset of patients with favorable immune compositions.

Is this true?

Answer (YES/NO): NO